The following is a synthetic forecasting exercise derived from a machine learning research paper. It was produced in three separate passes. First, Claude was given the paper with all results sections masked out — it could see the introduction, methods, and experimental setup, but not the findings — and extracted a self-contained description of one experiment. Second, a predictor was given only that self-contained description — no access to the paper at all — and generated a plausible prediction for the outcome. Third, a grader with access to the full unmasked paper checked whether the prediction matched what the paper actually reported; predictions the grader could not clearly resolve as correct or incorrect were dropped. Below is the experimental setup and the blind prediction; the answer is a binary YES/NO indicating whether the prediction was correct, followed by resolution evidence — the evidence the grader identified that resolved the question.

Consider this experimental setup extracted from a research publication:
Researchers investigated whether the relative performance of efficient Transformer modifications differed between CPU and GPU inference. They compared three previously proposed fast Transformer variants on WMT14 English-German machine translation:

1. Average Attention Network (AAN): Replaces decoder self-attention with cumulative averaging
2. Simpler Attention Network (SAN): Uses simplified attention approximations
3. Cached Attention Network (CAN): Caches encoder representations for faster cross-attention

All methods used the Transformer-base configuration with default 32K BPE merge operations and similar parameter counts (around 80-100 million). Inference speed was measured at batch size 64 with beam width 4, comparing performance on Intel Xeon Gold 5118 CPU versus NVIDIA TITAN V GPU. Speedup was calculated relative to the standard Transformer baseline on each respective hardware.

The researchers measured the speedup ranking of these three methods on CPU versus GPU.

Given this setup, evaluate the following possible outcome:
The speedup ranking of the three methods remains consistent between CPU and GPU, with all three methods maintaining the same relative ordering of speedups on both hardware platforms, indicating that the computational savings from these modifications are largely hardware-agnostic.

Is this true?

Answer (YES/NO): NO